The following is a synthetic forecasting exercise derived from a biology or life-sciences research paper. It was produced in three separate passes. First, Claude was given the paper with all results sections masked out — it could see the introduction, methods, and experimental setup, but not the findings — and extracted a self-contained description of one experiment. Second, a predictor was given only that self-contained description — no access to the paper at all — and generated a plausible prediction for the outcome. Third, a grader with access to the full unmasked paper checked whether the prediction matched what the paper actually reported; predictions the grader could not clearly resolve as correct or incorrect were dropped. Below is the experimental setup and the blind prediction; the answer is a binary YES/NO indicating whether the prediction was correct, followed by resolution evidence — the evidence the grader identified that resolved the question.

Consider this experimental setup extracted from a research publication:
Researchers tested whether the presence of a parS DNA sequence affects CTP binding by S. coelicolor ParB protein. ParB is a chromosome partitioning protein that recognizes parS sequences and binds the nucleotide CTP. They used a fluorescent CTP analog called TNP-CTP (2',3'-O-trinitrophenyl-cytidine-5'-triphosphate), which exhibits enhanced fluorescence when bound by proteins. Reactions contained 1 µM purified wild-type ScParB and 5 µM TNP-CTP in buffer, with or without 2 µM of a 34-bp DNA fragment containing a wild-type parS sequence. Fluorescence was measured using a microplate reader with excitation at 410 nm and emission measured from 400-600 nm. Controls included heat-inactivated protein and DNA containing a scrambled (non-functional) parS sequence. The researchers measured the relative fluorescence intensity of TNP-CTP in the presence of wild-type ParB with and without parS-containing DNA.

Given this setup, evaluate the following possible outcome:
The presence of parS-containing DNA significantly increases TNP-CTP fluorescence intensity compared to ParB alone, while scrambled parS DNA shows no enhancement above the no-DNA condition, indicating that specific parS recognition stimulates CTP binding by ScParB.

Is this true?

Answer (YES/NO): YES